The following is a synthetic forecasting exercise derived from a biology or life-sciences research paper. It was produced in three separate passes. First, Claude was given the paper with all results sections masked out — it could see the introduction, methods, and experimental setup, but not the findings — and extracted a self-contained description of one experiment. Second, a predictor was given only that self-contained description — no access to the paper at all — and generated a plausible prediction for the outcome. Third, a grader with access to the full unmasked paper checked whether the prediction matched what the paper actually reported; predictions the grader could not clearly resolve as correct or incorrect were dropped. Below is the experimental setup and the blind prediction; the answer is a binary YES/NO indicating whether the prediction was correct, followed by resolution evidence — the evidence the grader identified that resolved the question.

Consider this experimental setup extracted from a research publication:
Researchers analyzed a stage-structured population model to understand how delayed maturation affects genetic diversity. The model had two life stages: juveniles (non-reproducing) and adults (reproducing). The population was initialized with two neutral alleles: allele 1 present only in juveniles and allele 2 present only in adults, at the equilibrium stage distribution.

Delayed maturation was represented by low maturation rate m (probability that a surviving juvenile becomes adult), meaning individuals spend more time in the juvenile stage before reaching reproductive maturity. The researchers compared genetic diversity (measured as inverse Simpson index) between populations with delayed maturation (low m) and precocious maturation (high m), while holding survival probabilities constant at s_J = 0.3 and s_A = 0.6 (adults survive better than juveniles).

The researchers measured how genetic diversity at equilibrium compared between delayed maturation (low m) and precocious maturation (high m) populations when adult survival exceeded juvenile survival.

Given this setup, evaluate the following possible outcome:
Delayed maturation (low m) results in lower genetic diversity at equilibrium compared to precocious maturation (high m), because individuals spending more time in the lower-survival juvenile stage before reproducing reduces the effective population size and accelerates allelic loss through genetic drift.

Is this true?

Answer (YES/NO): NO